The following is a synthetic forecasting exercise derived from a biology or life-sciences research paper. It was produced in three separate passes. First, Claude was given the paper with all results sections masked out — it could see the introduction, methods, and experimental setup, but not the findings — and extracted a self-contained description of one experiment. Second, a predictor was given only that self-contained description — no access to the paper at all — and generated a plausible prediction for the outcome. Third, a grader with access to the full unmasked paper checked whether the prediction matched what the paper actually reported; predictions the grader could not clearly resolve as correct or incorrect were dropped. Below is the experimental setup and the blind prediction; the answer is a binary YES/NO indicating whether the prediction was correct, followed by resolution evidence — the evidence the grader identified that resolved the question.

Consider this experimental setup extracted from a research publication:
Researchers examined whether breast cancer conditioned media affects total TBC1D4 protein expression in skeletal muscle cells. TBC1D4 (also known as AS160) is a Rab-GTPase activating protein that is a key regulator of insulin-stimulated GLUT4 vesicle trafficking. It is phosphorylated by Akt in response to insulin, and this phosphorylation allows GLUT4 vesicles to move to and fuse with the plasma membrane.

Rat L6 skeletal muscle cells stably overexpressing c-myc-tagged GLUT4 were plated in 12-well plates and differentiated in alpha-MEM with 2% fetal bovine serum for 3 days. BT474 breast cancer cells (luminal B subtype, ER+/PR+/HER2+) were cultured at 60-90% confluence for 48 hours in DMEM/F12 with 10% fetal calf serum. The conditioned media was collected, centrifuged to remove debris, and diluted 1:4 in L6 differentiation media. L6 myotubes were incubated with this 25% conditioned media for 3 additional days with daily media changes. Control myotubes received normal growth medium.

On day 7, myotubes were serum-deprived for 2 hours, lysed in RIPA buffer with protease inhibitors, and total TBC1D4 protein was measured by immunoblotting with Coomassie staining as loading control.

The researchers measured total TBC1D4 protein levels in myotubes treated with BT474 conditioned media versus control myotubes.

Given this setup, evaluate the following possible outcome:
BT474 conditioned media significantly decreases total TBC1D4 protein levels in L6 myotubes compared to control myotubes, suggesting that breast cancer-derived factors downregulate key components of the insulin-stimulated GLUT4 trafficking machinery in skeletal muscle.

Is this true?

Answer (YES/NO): NO